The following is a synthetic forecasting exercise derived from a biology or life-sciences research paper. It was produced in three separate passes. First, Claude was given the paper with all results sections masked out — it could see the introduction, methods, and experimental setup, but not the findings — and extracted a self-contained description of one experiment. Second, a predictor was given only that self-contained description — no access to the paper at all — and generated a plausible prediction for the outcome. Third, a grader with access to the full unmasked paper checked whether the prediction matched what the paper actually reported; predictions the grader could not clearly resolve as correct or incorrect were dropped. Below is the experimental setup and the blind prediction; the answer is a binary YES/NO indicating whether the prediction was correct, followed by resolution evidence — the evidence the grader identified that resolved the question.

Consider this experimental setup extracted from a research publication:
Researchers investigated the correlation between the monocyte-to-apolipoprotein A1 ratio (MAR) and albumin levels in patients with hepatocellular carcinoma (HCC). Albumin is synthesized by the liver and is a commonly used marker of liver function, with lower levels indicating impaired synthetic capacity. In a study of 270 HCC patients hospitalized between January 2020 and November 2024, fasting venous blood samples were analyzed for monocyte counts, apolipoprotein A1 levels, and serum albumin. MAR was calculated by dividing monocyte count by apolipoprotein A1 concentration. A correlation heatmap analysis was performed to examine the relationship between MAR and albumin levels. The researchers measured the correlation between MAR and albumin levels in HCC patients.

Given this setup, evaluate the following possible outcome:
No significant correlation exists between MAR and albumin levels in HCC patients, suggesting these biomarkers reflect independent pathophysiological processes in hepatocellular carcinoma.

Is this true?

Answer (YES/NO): NO